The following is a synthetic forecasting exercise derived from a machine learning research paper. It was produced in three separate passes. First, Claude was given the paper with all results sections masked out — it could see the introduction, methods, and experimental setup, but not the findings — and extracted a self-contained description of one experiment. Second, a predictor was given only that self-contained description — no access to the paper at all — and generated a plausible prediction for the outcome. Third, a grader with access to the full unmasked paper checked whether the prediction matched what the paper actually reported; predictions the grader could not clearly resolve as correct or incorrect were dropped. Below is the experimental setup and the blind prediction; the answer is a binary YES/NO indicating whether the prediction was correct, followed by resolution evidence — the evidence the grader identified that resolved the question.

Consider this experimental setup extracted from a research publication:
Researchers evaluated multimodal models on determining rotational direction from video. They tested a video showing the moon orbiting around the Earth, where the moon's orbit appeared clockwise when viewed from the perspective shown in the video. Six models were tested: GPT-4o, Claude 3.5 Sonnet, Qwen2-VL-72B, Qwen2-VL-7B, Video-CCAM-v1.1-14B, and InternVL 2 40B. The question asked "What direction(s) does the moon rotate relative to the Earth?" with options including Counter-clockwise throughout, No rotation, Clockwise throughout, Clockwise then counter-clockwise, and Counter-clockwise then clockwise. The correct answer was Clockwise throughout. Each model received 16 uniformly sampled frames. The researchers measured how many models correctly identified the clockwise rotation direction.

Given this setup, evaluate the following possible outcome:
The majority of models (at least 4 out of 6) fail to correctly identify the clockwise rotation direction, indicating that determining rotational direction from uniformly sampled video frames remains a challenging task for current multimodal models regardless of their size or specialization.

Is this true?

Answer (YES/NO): YES